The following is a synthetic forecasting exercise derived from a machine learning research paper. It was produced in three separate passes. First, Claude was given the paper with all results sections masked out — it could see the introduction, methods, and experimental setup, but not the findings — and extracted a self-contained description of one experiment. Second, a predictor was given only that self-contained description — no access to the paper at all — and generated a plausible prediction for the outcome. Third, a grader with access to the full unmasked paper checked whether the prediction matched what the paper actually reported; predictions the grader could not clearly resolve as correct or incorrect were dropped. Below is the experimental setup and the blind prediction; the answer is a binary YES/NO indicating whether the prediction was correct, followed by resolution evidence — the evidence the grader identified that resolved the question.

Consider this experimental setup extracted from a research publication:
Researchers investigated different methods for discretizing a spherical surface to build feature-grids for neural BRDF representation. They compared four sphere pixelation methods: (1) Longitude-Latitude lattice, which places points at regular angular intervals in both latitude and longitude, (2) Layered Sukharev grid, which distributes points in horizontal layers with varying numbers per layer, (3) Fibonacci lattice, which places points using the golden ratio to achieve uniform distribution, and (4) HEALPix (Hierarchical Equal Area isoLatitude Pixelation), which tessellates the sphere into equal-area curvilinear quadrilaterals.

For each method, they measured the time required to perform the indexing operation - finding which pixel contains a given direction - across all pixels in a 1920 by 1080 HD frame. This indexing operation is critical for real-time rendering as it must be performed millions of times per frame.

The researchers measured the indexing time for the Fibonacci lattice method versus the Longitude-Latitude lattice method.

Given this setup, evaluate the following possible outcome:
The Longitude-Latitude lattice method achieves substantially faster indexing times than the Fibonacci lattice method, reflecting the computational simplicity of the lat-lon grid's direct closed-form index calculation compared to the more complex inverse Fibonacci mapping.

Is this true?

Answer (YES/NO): YES